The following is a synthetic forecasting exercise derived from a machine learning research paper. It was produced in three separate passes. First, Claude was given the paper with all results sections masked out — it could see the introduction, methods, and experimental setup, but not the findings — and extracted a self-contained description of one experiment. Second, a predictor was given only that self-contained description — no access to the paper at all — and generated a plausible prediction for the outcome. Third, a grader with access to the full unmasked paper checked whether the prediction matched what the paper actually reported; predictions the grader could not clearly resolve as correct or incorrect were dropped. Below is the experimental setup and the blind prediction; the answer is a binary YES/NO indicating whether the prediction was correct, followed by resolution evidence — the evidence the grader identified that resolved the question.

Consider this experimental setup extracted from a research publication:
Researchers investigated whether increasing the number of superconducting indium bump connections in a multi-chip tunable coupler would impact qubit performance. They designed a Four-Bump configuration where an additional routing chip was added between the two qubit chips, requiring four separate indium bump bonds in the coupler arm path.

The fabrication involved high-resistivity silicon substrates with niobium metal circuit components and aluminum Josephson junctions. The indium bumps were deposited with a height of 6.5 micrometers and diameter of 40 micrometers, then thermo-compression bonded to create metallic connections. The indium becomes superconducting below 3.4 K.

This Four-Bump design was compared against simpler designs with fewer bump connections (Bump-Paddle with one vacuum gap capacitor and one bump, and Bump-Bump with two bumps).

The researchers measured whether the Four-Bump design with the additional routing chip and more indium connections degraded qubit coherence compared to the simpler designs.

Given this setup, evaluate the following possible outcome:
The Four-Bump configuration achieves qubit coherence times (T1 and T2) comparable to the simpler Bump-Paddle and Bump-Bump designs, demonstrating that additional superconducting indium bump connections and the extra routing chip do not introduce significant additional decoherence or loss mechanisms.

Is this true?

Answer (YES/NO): YES